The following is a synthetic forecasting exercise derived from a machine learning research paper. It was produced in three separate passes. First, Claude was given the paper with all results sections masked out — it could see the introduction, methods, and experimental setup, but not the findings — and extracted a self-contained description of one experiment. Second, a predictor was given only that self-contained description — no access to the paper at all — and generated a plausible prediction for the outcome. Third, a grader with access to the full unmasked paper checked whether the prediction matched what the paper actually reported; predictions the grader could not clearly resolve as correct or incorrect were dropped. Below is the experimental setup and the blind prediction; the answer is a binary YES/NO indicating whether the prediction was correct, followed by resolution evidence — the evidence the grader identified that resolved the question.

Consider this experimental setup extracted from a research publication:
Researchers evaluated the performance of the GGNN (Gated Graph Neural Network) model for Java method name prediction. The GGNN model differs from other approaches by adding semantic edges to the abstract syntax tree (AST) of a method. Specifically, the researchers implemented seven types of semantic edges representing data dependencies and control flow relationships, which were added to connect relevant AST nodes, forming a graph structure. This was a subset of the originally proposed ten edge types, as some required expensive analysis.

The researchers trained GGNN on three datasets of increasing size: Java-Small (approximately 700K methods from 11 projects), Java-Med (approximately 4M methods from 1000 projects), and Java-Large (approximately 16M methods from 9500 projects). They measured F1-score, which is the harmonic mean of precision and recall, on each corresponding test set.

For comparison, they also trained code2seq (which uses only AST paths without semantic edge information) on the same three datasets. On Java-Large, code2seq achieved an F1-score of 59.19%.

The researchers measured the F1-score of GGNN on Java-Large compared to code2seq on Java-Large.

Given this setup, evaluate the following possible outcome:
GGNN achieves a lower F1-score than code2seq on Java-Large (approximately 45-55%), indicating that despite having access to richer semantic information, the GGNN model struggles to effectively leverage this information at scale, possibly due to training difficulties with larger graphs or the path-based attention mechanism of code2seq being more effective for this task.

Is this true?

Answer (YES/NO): NO